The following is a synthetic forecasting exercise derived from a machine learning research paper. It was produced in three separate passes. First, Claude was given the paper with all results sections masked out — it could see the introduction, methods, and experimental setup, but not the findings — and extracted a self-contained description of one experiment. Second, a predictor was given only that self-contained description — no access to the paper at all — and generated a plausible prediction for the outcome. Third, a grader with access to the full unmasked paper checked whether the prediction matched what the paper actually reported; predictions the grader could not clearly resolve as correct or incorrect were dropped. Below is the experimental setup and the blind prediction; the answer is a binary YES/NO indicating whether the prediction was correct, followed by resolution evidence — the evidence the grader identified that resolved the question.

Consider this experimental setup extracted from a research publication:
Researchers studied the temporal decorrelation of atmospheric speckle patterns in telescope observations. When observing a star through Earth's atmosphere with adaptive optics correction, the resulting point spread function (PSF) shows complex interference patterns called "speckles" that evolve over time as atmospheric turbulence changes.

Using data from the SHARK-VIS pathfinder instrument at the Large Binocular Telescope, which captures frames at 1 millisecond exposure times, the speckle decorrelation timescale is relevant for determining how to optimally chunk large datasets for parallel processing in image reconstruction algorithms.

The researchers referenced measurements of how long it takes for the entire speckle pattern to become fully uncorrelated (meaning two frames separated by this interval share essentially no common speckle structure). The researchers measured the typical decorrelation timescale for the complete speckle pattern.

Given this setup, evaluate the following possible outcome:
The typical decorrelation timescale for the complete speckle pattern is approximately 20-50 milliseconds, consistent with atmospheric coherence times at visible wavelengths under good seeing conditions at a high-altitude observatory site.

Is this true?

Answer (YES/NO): NO